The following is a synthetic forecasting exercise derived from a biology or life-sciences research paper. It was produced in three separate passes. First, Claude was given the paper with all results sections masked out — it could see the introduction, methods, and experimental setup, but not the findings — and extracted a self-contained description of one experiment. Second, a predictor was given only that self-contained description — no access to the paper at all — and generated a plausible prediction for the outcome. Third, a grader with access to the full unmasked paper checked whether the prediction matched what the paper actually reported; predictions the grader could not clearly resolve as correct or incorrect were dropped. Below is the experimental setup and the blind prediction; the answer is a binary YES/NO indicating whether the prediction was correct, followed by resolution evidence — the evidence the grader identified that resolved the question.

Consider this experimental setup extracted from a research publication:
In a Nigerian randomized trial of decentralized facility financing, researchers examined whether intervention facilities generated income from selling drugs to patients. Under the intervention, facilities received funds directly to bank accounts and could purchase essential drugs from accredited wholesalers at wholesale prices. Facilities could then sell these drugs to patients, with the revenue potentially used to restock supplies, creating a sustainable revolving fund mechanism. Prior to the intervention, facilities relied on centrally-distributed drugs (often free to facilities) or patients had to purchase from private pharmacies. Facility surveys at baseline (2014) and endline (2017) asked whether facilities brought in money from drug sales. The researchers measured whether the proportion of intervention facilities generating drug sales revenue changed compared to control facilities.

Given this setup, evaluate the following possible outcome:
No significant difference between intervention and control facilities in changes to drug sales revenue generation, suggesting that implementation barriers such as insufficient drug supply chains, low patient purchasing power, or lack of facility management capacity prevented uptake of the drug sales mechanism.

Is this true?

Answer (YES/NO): NO